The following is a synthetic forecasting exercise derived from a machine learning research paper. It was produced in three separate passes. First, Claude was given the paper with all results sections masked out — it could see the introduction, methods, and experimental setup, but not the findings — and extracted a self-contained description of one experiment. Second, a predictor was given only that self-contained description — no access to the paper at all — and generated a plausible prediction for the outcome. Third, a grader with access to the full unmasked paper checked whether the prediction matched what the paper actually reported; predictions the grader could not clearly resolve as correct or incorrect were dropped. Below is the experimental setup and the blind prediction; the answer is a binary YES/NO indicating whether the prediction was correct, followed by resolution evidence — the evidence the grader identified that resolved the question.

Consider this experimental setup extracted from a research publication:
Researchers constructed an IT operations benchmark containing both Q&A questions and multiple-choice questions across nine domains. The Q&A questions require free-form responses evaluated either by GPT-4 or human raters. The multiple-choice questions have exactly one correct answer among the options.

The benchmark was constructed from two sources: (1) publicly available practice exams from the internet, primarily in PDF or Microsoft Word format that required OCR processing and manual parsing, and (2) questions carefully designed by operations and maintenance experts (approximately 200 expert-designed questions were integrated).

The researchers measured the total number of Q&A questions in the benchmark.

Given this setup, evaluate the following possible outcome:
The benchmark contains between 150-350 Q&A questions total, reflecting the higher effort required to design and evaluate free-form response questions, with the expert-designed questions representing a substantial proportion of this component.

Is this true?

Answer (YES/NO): YES